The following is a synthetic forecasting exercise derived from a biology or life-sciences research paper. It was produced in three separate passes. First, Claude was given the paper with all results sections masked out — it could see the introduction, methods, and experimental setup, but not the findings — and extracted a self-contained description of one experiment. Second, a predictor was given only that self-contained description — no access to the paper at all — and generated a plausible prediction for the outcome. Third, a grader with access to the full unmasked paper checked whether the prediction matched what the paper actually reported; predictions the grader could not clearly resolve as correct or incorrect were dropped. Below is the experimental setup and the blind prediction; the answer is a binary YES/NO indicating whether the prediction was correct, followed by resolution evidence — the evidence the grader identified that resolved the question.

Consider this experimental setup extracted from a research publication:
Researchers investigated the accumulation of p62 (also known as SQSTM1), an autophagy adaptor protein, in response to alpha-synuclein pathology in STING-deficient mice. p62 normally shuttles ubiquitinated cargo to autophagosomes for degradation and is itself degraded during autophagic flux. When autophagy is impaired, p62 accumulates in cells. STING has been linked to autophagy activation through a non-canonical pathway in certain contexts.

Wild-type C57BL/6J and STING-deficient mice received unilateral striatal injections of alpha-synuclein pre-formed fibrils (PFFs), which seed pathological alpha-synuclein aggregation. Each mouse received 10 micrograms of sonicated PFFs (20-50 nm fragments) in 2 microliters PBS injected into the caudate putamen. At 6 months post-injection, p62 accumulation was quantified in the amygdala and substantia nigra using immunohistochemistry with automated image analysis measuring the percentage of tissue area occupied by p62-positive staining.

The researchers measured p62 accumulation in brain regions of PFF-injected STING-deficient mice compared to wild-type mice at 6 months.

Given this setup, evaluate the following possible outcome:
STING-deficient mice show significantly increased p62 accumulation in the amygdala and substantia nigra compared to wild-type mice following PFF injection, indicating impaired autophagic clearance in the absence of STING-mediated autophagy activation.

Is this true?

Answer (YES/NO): NO